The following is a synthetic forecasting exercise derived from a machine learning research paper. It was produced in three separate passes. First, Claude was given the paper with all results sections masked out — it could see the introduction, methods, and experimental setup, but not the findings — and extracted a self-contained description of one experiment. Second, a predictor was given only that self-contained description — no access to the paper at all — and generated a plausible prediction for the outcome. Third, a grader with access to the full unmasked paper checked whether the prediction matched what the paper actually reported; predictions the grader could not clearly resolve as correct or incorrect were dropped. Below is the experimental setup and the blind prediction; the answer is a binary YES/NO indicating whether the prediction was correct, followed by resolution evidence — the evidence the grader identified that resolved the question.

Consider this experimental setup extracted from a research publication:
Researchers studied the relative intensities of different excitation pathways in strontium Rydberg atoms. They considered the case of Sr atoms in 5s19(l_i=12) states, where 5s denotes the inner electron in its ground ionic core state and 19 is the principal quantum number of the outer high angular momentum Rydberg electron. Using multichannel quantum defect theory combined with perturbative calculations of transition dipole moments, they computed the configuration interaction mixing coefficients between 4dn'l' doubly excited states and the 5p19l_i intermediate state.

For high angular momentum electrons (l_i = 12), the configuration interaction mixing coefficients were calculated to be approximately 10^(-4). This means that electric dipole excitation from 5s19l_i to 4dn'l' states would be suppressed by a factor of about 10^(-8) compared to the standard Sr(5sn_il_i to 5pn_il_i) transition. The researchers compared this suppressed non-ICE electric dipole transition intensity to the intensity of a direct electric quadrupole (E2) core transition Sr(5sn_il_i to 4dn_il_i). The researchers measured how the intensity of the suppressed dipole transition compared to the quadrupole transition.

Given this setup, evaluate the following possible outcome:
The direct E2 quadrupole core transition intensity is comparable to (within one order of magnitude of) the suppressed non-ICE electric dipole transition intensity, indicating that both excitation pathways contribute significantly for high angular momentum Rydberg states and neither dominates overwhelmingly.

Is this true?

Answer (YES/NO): YES